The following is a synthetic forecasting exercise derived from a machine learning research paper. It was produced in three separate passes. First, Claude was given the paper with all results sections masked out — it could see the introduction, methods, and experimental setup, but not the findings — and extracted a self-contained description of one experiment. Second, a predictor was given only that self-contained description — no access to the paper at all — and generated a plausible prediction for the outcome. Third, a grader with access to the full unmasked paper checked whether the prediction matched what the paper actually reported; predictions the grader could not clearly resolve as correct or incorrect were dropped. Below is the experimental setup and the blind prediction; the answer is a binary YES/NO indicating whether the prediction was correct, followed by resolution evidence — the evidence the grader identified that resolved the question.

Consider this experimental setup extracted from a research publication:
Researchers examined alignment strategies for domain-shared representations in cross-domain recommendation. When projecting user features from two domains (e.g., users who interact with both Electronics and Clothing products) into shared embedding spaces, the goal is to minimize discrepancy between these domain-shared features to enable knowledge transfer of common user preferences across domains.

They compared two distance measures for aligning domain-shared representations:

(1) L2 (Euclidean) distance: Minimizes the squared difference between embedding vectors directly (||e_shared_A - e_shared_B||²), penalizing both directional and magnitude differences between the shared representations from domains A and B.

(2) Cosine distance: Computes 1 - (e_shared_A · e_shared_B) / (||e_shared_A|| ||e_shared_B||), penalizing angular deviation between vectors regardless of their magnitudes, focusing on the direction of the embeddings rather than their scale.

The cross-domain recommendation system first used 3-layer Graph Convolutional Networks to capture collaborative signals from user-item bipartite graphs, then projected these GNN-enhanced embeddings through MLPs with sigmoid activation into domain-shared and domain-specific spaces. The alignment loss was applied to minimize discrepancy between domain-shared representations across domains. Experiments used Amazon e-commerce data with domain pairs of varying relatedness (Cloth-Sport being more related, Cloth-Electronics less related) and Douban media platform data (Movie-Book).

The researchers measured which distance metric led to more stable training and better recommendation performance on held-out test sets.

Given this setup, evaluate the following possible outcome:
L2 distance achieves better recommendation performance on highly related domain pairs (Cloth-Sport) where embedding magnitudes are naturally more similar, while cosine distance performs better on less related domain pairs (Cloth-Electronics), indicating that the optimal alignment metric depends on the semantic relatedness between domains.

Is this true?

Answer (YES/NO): NO